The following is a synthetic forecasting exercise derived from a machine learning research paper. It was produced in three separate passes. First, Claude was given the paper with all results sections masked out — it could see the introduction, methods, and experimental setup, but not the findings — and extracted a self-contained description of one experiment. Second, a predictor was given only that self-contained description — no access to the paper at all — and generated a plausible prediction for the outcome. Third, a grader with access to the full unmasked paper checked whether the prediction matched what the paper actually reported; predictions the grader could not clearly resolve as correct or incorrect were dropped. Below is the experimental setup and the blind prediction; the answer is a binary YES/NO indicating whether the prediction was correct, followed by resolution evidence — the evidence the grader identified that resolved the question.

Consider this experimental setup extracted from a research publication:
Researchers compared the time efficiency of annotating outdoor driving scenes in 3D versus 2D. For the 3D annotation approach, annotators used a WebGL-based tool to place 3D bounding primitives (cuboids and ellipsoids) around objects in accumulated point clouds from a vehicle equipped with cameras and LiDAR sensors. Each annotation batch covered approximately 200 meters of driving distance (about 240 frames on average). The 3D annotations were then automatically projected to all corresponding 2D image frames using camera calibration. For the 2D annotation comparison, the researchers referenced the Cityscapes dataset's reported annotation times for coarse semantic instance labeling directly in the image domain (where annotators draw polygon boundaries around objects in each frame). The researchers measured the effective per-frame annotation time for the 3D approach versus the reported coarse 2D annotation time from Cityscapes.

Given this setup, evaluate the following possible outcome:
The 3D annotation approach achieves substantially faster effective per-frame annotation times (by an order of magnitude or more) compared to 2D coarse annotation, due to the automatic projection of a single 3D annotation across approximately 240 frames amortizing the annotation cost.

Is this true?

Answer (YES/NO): NO